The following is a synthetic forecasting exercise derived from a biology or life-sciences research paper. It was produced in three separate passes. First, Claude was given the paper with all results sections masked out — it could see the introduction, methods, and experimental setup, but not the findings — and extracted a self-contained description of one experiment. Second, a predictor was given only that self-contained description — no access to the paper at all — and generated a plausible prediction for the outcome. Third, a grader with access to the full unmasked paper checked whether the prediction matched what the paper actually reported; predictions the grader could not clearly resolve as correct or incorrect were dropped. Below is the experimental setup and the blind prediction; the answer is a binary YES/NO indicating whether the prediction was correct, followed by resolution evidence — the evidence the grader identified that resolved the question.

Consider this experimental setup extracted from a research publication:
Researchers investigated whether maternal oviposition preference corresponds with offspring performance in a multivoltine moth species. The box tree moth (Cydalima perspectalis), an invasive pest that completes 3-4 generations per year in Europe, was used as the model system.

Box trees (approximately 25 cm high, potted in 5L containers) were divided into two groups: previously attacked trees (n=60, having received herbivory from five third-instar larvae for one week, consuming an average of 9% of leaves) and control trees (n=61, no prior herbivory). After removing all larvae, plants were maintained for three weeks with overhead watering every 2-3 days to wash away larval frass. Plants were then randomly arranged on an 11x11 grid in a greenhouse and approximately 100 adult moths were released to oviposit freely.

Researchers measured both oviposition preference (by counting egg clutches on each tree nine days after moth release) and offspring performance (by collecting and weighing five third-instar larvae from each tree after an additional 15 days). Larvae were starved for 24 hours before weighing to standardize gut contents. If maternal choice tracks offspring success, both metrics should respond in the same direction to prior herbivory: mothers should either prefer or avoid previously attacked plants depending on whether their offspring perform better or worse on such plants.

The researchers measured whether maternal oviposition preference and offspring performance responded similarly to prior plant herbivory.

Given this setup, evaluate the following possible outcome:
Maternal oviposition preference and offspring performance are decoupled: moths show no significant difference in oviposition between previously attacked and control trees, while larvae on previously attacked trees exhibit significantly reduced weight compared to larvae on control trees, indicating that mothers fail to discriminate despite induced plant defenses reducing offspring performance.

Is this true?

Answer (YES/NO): YES